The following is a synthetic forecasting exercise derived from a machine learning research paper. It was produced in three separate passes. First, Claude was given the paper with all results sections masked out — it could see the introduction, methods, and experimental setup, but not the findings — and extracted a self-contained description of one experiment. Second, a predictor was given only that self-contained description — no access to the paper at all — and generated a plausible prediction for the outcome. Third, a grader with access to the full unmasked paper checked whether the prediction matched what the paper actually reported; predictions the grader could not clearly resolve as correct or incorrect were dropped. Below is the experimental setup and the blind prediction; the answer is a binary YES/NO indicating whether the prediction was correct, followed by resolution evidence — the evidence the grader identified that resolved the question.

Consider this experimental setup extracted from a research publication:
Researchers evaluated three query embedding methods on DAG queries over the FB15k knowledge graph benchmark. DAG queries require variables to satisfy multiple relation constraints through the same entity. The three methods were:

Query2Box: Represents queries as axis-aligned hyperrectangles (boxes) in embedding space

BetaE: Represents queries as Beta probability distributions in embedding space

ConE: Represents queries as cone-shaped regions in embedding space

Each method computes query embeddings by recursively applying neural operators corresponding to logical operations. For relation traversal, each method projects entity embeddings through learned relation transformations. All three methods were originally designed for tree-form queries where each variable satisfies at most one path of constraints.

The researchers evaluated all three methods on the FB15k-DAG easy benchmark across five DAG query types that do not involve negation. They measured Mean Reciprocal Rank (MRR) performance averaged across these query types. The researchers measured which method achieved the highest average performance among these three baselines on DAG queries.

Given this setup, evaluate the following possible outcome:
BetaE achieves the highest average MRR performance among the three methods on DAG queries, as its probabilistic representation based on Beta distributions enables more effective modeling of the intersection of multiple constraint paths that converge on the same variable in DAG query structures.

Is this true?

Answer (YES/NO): NO